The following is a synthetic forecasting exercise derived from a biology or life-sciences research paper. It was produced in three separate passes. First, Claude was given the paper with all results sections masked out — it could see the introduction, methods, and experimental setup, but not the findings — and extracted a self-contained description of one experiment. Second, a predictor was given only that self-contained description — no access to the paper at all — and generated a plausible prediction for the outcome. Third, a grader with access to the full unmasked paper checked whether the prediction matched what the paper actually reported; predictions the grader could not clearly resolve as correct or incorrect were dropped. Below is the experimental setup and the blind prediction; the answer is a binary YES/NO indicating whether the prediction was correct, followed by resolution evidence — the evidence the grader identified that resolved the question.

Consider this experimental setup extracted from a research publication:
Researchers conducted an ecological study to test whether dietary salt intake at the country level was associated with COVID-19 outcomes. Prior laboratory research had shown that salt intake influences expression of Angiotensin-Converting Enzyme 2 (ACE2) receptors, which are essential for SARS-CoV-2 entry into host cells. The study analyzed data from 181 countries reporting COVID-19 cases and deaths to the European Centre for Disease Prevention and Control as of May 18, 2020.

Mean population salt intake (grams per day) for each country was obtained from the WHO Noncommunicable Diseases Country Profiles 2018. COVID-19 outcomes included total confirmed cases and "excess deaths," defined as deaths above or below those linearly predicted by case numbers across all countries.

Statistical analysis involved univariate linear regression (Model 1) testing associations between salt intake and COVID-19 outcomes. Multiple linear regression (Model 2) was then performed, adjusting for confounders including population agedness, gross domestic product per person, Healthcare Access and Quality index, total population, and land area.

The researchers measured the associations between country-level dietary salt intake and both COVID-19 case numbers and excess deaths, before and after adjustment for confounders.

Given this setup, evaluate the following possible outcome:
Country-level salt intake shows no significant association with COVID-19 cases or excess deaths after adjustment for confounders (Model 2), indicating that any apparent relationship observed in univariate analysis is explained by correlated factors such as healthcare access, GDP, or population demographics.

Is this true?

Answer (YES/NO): NO